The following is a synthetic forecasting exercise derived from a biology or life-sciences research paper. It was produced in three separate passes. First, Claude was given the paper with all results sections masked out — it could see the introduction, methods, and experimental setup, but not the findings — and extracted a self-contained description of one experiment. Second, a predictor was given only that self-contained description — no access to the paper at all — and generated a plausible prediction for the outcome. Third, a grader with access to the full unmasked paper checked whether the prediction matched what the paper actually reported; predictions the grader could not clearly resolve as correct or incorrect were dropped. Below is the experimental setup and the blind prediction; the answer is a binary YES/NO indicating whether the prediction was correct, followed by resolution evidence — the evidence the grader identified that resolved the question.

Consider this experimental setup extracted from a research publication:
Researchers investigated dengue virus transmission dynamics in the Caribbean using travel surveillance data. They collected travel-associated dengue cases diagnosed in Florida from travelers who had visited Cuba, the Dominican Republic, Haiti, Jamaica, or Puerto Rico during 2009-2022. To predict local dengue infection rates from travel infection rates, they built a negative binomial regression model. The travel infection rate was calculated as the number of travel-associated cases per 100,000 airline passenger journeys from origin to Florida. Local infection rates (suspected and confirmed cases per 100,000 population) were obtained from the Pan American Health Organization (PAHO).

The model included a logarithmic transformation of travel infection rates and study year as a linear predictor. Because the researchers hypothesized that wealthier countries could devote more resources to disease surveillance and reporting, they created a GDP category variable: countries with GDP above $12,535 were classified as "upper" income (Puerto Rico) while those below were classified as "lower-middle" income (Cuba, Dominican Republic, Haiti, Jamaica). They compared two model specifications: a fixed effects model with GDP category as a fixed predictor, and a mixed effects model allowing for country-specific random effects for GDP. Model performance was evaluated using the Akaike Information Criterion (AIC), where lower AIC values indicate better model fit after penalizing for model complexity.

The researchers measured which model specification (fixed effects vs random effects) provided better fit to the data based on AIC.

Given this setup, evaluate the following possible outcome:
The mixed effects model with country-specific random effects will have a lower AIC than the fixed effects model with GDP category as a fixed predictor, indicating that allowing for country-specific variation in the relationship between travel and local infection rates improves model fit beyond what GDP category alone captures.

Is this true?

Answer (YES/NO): NO